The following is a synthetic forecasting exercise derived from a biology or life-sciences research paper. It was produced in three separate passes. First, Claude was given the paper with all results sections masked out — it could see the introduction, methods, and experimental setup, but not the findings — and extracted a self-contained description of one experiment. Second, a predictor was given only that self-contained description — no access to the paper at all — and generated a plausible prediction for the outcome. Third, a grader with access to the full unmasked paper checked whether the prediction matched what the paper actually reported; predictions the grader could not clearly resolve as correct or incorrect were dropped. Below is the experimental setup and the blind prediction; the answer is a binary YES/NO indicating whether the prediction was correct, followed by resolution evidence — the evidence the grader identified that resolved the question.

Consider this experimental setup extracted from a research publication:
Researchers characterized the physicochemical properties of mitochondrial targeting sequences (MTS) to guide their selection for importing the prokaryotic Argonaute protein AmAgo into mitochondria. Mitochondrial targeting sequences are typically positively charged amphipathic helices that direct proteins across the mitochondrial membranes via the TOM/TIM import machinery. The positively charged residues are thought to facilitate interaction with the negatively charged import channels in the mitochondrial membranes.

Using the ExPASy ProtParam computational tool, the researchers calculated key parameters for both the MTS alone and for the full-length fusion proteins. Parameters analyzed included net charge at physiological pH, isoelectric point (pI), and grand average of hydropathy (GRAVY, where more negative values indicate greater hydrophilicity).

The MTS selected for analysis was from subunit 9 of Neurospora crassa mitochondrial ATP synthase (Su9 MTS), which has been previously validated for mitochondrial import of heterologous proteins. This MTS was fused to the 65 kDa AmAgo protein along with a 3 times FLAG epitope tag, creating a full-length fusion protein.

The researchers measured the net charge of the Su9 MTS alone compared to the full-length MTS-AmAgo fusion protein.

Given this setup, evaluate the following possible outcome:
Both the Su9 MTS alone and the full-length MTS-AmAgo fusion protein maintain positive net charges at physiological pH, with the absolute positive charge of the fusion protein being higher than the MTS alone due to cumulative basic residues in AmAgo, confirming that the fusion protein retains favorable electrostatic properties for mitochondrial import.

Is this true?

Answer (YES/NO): NO